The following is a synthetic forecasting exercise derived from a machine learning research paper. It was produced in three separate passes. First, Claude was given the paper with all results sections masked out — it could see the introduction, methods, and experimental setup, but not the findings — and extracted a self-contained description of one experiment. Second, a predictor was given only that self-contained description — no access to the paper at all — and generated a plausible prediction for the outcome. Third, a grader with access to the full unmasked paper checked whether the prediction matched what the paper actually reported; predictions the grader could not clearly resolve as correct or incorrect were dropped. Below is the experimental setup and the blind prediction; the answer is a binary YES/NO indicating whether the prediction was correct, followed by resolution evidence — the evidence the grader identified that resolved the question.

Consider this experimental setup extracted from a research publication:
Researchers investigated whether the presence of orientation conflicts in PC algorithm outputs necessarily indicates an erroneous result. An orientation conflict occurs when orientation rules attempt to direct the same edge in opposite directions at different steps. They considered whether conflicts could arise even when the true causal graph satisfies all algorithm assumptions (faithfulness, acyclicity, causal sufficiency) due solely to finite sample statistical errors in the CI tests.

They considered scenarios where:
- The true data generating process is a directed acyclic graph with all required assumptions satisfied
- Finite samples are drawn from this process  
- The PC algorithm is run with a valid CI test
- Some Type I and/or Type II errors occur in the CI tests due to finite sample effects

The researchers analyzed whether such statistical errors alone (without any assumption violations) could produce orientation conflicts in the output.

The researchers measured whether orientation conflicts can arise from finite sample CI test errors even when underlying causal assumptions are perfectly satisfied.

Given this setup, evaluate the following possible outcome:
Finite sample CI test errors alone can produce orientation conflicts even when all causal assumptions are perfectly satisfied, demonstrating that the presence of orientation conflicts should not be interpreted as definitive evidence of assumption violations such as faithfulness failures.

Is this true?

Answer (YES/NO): YES